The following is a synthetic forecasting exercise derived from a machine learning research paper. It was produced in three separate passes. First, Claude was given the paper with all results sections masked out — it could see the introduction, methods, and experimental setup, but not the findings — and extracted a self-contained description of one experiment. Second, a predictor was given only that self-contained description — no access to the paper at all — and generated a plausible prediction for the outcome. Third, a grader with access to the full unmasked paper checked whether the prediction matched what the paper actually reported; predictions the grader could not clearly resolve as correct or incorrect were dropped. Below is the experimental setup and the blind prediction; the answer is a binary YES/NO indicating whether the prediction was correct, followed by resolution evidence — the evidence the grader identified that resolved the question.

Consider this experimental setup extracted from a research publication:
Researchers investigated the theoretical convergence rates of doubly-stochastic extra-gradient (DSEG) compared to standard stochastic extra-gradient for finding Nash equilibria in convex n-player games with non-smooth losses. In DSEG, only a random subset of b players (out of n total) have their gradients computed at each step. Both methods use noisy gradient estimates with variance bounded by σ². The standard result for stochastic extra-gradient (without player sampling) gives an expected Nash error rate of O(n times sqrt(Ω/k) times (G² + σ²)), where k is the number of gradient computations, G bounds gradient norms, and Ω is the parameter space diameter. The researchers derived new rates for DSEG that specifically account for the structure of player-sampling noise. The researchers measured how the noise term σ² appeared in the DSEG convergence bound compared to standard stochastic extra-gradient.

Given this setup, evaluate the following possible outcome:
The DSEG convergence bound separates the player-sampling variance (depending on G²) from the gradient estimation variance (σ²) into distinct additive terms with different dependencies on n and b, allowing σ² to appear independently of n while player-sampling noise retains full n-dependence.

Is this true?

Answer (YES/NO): NO